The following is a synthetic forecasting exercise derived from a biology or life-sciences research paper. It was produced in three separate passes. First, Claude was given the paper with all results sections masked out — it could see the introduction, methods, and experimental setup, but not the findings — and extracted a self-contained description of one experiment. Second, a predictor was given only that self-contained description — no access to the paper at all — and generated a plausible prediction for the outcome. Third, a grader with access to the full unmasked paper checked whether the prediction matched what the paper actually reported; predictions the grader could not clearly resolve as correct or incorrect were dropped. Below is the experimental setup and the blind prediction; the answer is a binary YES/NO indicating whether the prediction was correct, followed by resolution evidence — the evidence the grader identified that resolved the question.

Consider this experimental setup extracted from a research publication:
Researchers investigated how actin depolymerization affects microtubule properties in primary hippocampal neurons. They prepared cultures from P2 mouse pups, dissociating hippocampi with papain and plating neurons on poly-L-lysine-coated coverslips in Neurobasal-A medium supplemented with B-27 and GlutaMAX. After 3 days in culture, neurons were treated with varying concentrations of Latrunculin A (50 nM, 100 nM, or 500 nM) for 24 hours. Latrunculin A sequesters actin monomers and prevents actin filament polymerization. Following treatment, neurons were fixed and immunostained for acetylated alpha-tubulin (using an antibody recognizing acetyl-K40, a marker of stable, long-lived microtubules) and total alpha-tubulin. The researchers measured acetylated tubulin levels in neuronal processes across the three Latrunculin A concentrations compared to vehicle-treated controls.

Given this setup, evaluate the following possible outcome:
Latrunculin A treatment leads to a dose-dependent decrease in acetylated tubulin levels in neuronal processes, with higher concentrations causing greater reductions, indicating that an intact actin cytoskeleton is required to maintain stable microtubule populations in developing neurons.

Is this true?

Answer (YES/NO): NO